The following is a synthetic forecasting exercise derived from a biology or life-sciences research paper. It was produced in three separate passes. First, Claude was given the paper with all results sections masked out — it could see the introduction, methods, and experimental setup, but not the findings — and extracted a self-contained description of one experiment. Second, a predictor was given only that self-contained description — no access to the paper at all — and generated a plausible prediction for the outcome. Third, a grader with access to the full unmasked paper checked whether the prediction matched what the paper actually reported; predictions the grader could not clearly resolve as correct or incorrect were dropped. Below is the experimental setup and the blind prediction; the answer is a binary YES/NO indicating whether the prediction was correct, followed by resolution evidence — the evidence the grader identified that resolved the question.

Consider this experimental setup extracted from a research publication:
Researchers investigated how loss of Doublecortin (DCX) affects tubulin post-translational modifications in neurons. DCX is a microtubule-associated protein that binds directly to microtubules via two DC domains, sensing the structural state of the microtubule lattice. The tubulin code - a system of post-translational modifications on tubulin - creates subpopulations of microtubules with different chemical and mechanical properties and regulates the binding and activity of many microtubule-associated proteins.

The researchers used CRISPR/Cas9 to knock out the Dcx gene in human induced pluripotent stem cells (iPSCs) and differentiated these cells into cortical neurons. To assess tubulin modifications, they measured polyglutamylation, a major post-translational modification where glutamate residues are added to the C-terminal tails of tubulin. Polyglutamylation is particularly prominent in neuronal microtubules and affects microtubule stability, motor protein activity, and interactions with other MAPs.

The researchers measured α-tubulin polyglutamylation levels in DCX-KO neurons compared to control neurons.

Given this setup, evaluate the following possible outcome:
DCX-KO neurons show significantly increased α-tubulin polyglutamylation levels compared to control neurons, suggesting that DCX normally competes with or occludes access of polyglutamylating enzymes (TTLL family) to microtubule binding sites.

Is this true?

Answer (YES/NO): NO